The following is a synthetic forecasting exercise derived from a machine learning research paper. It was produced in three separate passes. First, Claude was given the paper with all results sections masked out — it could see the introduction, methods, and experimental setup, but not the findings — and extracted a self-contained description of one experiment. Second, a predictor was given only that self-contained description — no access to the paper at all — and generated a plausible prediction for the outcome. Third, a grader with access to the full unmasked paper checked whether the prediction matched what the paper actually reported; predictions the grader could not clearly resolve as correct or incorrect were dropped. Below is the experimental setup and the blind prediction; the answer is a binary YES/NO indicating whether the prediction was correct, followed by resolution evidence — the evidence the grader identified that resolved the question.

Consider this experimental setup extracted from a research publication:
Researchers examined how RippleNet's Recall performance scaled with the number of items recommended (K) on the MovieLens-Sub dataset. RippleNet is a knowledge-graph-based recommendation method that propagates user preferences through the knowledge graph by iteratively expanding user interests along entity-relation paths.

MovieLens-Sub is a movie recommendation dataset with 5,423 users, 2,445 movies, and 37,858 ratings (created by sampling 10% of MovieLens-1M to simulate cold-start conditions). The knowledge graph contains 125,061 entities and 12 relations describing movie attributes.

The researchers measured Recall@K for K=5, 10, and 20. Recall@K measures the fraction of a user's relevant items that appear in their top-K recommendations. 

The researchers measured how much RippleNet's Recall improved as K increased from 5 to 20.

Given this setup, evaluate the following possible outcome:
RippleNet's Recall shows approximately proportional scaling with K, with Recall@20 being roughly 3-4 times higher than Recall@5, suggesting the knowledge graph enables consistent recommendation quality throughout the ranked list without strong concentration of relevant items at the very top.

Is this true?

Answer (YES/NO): NO